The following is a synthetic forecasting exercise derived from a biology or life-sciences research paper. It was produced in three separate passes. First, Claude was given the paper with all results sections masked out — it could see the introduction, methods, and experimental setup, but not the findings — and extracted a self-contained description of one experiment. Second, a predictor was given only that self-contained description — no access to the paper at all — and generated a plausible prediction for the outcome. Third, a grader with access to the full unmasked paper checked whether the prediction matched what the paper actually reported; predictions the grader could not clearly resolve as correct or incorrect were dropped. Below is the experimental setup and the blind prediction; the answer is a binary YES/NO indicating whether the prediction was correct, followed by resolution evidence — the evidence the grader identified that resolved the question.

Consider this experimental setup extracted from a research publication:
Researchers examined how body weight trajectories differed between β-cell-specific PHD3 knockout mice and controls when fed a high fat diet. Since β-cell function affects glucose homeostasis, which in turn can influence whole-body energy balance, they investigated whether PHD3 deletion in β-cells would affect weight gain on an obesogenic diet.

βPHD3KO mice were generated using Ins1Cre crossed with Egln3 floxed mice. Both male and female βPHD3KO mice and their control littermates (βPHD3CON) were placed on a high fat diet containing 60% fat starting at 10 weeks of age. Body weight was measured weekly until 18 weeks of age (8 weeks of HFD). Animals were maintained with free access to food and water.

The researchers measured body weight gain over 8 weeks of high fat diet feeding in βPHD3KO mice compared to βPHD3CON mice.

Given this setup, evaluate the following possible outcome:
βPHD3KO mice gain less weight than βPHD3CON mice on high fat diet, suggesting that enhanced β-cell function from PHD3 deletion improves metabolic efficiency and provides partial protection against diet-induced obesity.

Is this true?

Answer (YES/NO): NO